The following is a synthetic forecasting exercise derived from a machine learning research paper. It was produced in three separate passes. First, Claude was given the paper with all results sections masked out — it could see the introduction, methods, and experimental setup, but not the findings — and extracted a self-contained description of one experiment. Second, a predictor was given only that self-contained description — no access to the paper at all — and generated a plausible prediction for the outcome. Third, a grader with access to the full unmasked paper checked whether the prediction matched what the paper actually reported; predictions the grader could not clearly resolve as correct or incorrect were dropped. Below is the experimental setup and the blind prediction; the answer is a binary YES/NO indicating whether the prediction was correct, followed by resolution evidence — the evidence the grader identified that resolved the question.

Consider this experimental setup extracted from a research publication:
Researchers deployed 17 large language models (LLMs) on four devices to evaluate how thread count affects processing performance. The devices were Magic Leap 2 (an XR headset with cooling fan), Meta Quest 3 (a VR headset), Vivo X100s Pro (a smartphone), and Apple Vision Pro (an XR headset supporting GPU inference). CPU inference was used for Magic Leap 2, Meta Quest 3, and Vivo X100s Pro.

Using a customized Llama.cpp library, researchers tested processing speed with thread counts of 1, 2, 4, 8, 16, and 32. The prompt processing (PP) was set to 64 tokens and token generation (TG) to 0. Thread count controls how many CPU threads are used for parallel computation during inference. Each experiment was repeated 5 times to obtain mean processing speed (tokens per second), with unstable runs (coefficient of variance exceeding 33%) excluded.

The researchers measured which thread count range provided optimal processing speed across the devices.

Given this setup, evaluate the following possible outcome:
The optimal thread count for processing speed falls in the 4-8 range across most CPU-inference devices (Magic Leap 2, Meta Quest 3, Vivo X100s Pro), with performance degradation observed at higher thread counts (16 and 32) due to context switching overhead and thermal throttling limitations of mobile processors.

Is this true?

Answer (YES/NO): YES